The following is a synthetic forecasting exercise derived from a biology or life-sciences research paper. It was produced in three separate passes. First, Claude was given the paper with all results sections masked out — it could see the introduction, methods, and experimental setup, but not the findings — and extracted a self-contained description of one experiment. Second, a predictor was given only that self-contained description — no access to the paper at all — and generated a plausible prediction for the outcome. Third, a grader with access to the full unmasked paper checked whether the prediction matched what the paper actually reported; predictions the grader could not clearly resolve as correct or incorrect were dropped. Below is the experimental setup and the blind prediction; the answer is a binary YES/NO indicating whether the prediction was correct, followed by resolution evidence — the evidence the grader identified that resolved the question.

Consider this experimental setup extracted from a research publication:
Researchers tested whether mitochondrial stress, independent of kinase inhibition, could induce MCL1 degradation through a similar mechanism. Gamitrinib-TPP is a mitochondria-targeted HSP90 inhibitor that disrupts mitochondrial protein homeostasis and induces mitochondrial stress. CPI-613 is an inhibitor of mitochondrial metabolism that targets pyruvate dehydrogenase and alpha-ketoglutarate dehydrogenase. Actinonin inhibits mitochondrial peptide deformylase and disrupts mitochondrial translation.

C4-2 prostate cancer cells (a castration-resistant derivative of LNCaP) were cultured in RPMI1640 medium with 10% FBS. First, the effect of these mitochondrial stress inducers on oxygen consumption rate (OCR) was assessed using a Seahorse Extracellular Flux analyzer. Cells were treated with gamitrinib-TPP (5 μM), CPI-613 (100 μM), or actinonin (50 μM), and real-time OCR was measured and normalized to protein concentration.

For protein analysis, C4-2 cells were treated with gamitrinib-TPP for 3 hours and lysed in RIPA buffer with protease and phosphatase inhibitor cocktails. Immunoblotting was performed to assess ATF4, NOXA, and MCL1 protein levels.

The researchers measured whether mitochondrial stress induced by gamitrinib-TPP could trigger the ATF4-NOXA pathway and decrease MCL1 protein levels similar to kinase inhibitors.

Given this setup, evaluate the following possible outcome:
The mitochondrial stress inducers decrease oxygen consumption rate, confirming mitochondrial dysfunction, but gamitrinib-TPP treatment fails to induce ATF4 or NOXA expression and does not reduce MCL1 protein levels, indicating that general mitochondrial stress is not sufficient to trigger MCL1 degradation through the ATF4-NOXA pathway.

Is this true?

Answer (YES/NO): NO